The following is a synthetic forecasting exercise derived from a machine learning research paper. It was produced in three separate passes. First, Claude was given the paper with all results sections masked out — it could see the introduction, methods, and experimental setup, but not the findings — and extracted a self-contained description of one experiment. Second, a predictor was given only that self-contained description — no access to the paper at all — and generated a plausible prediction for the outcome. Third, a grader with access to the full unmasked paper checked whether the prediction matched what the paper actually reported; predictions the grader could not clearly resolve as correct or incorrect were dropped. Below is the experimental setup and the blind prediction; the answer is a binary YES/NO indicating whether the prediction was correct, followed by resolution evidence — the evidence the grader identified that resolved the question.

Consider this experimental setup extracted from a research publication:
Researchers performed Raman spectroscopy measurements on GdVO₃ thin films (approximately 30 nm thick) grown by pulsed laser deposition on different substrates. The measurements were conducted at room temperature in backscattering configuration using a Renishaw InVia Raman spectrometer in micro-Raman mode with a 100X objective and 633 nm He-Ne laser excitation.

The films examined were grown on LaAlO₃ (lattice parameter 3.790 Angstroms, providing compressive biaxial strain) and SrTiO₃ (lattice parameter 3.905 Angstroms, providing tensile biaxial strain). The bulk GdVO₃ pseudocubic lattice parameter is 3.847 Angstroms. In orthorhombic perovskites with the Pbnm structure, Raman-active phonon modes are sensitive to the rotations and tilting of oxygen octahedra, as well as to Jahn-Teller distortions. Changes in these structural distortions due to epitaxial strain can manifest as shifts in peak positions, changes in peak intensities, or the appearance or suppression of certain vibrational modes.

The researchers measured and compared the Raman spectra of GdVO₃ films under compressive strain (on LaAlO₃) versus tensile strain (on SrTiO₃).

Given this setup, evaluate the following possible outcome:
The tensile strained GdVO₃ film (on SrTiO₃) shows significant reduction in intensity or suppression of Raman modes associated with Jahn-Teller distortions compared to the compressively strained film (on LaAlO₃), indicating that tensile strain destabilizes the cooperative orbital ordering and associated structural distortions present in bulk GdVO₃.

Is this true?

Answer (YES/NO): NO